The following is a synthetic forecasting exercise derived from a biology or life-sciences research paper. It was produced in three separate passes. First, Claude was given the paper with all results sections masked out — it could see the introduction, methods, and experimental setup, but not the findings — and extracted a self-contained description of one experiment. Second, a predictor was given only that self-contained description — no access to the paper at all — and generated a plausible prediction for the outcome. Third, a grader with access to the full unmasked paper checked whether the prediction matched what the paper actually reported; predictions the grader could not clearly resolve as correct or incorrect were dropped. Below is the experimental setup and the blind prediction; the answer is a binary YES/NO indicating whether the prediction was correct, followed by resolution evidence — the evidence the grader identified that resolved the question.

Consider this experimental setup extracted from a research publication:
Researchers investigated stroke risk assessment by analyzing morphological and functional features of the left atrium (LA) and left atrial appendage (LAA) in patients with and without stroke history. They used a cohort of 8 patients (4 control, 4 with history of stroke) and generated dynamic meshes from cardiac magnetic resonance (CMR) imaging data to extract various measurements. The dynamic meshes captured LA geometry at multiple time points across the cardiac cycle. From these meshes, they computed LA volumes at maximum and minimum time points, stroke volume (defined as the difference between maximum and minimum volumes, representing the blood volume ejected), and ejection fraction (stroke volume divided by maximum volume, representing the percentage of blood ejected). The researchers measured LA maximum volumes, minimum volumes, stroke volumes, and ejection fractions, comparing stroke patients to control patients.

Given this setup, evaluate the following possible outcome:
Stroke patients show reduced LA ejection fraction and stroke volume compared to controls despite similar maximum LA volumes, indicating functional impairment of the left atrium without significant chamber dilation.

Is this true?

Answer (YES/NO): NO